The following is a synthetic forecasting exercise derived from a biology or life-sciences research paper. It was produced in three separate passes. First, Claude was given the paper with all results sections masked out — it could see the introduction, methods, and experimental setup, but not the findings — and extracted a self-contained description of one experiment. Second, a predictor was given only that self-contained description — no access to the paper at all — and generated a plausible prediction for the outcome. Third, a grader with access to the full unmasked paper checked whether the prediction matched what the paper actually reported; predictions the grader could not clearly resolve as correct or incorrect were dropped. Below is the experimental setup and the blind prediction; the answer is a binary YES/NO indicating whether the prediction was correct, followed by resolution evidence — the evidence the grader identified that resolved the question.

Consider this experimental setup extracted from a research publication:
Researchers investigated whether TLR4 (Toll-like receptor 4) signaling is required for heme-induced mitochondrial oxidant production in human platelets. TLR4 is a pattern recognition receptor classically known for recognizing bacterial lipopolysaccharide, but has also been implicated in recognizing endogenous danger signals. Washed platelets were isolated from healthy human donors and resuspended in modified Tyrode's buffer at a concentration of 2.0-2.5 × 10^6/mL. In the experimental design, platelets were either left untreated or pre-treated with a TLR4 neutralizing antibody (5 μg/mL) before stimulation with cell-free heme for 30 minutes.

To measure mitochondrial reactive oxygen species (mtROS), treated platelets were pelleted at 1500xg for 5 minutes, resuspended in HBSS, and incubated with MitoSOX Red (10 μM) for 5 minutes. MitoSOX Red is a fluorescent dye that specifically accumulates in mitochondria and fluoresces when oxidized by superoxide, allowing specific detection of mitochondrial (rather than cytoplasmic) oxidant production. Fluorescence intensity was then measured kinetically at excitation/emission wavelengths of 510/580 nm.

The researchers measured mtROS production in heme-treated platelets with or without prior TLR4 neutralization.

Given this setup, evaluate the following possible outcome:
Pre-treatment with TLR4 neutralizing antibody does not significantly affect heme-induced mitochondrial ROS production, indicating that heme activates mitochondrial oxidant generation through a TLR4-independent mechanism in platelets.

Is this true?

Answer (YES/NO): NO